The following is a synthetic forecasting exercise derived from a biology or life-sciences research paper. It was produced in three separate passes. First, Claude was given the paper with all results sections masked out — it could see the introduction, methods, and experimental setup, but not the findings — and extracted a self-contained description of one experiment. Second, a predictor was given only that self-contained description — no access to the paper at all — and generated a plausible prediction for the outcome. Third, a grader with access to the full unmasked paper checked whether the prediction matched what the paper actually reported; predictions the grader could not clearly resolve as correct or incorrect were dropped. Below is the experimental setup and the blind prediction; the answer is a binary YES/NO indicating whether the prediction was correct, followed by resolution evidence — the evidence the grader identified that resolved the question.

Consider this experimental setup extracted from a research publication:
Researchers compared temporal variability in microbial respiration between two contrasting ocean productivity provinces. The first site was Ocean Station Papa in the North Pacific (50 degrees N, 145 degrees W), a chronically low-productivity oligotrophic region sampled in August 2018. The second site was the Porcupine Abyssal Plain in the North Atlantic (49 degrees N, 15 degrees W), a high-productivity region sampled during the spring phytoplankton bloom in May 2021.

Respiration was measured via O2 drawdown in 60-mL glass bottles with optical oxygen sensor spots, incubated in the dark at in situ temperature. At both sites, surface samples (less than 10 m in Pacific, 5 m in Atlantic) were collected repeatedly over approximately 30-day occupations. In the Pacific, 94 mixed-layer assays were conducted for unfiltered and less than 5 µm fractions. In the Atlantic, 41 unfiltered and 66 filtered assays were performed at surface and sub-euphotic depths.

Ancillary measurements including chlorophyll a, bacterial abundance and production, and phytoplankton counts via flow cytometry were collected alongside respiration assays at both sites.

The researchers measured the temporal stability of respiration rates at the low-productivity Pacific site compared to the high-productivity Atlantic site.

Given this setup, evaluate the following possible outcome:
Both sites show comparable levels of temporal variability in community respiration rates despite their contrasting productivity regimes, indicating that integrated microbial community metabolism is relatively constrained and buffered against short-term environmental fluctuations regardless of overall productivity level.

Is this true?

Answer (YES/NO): NO